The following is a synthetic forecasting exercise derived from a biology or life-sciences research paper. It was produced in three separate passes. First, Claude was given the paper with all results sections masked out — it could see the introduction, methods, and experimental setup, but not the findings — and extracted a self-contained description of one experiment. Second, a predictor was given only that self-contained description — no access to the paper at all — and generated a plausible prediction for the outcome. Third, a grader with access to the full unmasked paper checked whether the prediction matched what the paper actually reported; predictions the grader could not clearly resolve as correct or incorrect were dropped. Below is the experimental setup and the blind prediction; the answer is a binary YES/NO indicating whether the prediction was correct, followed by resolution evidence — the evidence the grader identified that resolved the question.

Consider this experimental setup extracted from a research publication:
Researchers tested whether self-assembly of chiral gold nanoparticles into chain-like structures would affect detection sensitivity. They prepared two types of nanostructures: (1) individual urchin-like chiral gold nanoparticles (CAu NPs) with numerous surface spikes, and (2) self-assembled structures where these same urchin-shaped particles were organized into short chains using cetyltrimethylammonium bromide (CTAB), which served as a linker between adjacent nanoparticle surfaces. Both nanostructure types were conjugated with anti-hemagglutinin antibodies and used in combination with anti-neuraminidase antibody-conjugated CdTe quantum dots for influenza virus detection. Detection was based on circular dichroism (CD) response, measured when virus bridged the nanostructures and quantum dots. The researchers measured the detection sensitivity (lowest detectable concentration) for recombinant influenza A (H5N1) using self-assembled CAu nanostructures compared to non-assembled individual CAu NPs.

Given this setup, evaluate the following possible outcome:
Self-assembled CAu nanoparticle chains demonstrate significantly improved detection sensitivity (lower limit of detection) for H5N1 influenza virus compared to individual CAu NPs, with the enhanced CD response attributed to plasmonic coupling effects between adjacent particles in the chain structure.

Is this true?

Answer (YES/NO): NO